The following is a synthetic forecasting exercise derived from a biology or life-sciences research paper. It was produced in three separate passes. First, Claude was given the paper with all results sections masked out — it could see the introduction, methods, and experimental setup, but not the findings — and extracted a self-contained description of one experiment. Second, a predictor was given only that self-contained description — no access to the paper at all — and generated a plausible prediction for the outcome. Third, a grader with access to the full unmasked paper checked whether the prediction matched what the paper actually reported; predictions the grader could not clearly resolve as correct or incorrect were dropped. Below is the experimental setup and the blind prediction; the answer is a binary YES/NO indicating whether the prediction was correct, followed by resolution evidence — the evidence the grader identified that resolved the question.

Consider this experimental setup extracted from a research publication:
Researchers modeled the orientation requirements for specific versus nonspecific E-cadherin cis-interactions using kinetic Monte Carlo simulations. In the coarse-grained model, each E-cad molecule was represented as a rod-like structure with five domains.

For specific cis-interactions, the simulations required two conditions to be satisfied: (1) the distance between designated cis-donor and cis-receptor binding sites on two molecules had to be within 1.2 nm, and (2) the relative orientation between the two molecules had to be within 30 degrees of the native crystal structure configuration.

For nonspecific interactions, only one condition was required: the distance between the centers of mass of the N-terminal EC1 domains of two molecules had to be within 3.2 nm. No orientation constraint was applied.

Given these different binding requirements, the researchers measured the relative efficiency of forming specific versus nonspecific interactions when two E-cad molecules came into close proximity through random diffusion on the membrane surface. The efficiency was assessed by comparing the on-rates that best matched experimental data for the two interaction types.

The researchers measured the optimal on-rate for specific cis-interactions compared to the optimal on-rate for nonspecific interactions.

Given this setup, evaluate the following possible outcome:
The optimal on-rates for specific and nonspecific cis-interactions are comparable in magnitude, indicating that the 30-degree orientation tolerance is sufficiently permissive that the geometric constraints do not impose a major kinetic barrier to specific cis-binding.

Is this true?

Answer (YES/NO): YES